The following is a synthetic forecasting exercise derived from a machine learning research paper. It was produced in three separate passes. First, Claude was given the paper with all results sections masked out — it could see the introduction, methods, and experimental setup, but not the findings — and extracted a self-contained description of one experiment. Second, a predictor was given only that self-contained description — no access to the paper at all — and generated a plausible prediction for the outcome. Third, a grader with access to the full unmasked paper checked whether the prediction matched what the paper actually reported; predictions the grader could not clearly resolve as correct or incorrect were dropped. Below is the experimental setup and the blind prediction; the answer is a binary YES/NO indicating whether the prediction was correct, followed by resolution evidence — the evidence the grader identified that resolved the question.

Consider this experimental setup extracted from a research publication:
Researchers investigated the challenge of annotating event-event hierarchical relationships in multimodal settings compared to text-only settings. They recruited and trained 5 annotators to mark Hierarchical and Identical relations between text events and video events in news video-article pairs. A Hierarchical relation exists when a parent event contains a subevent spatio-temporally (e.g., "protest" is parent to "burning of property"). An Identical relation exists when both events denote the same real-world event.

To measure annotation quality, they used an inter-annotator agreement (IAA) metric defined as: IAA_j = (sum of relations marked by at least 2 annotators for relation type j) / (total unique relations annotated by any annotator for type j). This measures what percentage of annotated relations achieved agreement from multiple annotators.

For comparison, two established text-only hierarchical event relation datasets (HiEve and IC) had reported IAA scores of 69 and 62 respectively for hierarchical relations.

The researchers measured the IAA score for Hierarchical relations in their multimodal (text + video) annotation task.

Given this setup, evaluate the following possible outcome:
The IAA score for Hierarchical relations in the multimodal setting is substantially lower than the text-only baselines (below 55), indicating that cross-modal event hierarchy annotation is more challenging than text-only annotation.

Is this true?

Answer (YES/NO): YES